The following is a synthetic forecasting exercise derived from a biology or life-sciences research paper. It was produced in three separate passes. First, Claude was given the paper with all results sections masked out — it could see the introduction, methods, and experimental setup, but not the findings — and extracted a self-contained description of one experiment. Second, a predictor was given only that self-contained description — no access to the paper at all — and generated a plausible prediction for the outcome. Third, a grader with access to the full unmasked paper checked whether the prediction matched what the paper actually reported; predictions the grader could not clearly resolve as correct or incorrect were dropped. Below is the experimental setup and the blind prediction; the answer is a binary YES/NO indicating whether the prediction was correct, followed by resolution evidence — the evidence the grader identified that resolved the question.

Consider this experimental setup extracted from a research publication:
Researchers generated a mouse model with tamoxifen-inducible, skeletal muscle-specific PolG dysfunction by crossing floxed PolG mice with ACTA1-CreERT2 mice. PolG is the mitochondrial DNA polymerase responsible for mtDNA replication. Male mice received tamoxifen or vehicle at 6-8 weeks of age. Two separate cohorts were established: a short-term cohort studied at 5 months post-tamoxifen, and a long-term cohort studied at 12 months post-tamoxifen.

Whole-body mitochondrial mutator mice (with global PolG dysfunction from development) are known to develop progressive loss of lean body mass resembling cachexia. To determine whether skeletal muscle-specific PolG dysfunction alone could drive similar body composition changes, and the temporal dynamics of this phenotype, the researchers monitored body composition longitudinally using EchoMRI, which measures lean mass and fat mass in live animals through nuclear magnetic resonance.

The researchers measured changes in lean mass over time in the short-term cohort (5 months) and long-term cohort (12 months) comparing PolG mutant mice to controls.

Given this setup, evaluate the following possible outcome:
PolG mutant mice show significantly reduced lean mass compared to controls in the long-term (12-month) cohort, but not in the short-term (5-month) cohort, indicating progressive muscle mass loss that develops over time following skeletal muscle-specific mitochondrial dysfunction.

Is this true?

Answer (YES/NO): YES